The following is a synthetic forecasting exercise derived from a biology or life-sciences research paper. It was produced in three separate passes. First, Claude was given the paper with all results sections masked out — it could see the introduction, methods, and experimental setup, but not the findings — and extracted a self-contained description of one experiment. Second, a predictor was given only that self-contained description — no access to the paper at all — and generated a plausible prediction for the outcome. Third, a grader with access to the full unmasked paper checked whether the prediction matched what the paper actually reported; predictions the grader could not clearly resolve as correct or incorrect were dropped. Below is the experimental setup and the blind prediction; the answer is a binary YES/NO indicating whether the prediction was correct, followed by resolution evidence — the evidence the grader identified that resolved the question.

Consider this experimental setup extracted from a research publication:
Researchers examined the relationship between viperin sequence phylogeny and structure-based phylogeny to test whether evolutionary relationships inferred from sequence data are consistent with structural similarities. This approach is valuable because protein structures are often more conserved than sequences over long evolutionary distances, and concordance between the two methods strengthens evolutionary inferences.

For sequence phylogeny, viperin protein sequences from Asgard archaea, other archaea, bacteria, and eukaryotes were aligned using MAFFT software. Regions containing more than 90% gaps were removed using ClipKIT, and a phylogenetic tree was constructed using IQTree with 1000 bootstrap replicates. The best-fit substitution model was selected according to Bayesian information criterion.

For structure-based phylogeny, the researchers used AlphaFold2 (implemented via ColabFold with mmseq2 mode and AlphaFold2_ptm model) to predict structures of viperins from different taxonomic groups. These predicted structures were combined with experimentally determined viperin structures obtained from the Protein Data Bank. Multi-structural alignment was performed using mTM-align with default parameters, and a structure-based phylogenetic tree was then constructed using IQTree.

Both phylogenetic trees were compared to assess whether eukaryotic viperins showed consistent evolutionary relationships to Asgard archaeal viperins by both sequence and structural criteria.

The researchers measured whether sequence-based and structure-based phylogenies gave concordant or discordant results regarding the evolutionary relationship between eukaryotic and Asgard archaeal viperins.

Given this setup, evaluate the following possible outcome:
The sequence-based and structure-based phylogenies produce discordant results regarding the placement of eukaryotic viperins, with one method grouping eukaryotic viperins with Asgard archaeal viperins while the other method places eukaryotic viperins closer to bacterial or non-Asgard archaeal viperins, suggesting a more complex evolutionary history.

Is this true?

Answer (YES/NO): NO